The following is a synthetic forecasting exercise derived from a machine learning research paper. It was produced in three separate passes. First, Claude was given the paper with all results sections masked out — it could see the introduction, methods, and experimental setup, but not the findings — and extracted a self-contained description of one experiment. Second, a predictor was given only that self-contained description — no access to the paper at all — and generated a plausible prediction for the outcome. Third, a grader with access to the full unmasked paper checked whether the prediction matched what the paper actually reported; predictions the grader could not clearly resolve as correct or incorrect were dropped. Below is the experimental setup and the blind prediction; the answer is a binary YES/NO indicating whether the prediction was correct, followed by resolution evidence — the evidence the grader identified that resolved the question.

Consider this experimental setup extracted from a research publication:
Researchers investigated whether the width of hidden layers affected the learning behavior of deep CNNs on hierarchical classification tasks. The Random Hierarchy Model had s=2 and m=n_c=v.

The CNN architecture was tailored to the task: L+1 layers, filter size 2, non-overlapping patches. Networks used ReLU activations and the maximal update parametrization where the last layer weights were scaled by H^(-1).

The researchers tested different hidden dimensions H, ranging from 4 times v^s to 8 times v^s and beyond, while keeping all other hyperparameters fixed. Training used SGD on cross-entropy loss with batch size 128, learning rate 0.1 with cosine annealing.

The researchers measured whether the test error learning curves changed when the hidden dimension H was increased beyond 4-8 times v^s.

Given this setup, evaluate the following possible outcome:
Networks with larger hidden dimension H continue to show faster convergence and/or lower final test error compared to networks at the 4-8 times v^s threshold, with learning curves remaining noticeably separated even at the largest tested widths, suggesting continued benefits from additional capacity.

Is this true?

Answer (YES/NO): NO